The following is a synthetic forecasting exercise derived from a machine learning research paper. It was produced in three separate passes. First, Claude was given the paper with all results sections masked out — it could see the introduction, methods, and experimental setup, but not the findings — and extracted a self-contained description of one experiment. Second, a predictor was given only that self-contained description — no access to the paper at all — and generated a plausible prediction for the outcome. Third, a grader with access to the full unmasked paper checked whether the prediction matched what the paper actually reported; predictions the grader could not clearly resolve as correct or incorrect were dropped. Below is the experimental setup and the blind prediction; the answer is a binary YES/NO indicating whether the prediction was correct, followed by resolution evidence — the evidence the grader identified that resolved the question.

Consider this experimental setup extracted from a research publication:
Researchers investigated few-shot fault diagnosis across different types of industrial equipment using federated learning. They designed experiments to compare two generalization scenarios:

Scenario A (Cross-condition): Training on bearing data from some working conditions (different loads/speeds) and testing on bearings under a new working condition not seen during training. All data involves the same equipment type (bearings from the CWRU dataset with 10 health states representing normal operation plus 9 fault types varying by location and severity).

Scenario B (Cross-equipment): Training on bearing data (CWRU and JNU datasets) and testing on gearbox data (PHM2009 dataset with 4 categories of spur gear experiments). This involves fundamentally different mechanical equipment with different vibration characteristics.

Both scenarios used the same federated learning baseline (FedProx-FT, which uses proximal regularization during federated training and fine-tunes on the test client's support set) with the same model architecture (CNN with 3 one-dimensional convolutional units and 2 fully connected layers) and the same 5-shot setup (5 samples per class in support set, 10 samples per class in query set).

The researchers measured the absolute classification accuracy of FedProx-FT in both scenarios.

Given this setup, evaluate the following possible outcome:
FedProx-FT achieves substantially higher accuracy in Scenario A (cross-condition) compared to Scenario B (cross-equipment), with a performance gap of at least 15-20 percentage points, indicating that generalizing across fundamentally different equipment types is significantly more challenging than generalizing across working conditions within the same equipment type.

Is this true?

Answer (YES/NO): YES